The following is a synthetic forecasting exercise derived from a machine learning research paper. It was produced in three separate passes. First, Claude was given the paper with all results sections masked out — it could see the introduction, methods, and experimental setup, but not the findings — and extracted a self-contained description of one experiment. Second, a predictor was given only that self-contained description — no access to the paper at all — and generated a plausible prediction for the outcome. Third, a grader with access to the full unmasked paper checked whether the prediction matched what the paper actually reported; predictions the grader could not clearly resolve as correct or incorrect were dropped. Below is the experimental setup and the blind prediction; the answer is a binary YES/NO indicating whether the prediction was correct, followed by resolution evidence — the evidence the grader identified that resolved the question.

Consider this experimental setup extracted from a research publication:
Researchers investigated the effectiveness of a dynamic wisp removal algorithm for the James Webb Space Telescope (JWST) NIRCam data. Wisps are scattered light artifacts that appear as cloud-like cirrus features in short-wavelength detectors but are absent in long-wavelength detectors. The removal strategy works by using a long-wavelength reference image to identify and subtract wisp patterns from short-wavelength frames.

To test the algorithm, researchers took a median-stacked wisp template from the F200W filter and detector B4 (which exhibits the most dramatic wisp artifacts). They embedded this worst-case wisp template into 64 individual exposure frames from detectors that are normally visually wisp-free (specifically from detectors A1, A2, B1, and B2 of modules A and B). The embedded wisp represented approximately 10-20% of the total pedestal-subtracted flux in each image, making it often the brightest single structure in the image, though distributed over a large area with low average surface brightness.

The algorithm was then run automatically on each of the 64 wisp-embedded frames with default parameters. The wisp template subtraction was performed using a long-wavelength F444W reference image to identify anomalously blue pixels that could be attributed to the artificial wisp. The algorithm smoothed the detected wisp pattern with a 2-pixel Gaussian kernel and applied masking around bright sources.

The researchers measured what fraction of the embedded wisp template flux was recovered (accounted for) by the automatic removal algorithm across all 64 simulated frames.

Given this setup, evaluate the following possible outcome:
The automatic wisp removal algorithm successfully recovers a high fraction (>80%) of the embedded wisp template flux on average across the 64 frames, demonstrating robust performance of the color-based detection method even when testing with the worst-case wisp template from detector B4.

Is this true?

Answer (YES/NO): YES